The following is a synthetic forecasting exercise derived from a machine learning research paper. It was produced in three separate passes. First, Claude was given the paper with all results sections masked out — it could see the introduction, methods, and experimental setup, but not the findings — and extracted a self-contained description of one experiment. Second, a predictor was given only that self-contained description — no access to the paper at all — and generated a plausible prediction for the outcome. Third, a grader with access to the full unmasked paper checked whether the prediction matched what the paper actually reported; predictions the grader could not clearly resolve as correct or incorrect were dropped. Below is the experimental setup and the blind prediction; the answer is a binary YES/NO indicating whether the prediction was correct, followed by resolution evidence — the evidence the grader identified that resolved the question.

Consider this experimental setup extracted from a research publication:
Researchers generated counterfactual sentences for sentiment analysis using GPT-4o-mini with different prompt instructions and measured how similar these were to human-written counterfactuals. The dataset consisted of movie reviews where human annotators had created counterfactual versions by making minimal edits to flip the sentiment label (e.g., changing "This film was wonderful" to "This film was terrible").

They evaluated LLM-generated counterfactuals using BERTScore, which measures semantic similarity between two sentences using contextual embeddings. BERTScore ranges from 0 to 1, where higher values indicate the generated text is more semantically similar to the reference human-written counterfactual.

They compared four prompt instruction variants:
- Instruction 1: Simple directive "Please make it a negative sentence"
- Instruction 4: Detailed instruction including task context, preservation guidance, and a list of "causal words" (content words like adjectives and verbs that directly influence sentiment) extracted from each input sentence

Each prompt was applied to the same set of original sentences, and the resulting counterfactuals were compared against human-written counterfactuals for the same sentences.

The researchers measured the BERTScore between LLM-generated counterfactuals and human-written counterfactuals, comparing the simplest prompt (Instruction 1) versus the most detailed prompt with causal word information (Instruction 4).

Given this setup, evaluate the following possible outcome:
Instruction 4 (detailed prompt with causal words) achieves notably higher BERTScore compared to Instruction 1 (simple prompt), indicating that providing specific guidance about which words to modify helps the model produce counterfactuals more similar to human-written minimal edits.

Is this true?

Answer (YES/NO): YES